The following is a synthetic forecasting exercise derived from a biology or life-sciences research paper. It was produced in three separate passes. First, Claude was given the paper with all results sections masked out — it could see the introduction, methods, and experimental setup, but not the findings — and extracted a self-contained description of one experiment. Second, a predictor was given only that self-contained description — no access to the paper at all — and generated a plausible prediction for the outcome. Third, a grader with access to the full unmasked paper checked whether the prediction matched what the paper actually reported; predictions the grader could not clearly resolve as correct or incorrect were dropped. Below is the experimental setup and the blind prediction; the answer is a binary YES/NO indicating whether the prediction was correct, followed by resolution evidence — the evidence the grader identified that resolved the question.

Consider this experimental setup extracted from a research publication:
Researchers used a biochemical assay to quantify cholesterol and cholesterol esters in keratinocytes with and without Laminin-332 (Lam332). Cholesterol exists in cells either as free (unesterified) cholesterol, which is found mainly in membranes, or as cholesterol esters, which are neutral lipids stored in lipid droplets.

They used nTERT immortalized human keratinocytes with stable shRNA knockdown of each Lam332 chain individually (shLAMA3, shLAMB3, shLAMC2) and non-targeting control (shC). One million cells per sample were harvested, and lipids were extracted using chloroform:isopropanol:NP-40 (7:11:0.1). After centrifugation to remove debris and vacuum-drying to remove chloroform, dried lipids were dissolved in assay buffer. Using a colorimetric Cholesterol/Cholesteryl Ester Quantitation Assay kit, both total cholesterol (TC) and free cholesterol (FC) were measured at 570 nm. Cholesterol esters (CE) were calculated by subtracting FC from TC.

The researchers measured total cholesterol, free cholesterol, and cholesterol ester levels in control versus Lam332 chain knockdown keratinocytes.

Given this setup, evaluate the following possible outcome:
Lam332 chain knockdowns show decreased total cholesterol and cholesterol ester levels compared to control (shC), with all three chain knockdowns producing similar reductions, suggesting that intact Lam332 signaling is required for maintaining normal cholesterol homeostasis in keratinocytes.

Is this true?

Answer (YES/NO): NO